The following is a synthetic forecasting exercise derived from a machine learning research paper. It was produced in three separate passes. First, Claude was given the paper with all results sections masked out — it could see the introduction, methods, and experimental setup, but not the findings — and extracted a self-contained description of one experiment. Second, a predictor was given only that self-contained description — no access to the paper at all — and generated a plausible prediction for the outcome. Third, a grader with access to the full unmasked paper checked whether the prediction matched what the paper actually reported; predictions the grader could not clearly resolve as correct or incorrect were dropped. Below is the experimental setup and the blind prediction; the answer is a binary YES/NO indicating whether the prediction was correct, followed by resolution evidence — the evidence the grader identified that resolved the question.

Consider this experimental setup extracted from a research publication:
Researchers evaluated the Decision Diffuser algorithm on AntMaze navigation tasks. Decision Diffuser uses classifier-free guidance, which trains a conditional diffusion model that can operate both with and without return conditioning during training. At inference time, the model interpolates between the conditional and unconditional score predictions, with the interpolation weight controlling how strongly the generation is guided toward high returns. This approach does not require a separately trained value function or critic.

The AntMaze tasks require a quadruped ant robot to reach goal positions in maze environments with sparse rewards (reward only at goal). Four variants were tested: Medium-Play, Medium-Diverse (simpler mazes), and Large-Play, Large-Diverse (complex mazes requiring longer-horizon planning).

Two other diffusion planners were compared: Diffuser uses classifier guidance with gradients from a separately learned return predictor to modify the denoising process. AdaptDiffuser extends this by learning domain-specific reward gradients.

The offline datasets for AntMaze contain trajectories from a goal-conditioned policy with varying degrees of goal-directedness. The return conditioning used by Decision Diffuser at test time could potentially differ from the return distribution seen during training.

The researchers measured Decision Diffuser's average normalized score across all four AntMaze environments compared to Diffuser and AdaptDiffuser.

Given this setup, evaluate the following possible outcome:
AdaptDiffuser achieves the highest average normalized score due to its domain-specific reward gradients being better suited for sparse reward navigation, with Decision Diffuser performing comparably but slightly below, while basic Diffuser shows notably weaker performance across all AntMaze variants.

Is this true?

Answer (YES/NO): NO